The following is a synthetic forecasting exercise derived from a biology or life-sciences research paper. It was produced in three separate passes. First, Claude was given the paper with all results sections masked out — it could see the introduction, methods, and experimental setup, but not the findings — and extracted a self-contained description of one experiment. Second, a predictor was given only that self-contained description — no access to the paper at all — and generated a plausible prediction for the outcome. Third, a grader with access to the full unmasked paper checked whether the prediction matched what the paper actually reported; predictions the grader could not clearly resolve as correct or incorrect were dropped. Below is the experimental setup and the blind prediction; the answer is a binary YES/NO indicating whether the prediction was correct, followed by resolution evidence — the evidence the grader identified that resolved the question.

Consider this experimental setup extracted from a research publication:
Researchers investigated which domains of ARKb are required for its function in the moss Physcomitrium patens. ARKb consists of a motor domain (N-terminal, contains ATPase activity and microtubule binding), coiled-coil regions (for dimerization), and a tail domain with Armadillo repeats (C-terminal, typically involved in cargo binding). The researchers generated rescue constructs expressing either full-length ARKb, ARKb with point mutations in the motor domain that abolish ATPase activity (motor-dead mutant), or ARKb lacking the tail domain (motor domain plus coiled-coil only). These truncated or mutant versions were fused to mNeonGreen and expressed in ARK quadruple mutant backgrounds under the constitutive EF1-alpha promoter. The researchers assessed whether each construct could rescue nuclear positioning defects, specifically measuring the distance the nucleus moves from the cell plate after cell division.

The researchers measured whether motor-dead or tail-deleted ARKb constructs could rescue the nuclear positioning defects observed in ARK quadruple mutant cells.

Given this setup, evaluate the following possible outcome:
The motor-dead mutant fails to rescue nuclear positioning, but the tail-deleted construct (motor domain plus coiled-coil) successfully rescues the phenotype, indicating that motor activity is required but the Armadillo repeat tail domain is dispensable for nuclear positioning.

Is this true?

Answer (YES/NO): NO